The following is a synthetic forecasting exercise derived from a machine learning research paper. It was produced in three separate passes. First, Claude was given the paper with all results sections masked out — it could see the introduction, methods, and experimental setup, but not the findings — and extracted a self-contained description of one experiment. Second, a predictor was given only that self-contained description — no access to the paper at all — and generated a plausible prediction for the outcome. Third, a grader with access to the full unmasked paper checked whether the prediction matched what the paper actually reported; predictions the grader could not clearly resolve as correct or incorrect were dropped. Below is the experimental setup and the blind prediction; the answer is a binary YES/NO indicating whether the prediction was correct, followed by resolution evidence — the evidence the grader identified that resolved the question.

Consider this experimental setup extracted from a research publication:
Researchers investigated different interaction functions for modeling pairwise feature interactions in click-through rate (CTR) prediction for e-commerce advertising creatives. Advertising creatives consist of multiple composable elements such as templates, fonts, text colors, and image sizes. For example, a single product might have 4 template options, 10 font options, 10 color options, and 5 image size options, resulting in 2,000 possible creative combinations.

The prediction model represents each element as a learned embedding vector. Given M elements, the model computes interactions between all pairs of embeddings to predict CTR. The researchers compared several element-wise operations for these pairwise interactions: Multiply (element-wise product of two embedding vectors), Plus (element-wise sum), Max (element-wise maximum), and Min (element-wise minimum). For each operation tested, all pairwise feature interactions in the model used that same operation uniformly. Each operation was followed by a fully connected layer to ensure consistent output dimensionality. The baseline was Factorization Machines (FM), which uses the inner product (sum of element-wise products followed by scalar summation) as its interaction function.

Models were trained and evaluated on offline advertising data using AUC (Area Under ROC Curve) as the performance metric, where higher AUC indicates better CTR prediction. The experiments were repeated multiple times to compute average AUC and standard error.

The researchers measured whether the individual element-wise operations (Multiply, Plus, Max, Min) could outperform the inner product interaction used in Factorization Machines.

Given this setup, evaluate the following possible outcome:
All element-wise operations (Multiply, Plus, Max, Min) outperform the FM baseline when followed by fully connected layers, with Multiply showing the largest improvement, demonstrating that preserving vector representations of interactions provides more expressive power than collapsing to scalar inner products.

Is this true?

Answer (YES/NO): YES